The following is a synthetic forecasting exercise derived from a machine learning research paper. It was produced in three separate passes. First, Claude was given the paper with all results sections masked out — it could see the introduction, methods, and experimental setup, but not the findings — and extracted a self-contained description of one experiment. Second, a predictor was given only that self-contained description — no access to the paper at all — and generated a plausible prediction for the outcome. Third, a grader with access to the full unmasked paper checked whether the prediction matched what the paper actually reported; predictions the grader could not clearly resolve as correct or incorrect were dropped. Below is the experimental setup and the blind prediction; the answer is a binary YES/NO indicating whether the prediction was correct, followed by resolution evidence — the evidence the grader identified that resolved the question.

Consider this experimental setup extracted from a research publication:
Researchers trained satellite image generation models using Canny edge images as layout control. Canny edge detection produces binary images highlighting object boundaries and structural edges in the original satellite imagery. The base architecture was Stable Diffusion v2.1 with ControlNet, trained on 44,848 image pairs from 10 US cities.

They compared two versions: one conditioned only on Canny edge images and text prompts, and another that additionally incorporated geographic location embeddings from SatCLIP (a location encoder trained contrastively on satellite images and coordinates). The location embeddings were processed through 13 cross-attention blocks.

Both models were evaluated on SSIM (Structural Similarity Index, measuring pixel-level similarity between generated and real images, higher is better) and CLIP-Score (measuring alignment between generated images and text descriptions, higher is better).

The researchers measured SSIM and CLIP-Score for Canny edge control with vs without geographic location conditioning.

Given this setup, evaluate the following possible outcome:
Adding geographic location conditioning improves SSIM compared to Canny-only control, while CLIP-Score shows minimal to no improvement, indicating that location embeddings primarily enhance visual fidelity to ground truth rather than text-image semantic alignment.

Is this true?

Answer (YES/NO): NO